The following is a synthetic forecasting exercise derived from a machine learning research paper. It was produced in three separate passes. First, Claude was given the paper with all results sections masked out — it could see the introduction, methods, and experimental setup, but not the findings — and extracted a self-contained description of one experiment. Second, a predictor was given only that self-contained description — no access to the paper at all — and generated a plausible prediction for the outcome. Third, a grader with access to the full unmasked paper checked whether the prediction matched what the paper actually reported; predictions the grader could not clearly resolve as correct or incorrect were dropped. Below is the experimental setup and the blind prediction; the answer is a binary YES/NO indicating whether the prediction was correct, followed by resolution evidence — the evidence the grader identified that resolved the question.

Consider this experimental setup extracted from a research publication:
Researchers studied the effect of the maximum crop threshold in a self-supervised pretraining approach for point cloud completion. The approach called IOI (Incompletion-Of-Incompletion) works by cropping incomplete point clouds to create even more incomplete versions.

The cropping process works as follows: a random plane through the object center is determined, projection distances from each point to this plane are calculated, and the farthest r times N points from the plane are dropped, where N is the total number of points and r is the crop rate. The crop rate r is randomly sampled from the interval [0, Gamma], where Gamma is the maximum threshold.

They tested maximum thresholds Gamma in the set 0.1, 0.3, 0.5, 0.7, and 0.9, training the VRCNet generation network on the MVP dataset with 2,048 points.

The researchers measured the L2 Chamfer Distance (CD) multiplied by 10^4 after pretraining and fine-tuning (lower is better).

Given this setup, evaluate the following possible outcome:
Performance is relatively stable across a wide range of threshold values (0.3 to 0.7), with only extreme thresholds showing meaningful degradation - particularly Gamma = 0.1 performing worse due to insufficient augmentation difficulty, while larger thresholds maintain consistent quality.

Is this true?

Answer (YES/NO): NO